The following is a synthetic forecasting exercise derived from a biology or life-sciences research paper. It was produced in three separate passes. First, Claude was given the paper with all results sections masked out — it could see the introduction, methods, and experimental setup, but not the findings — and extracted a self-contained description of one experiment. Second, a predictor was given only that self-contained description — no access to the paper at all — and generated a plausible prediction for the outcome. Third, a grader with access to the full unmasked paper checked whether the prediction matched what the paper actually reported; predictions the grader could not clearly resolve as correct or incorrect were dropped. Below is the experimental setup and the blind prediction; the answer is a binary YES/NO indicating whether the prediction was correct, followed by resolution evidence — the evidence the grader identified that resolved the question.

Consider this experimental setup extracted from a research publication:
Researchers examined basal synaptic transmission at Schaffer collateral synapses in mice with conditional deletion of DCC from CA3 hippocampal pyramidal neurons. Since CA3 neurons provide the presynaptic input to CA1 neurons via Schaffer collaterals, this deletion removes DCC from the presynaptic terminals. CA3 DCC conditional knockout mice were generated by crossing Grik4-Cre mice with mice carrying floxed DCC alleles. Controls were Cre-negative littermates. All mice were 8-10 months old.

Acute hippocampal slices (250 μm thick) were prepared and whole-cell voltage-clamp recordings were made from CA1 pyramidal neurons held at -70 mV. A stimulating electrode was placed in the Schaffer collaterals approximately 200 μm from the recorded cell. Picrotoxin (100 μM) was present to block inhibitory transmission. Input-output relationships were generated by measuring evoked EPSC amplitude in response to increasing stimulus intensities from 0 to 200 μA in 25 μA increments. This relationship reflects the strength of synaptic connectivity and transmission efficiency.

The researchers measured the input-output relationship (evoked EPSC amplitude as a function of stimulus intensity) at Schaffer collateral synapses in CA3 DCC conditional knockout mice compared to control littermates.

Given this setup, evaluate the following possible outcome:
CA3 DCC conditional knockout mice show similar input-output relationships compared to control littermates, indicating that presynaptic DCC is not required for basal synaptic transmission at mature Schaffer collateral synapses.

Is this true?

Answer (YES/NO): NO